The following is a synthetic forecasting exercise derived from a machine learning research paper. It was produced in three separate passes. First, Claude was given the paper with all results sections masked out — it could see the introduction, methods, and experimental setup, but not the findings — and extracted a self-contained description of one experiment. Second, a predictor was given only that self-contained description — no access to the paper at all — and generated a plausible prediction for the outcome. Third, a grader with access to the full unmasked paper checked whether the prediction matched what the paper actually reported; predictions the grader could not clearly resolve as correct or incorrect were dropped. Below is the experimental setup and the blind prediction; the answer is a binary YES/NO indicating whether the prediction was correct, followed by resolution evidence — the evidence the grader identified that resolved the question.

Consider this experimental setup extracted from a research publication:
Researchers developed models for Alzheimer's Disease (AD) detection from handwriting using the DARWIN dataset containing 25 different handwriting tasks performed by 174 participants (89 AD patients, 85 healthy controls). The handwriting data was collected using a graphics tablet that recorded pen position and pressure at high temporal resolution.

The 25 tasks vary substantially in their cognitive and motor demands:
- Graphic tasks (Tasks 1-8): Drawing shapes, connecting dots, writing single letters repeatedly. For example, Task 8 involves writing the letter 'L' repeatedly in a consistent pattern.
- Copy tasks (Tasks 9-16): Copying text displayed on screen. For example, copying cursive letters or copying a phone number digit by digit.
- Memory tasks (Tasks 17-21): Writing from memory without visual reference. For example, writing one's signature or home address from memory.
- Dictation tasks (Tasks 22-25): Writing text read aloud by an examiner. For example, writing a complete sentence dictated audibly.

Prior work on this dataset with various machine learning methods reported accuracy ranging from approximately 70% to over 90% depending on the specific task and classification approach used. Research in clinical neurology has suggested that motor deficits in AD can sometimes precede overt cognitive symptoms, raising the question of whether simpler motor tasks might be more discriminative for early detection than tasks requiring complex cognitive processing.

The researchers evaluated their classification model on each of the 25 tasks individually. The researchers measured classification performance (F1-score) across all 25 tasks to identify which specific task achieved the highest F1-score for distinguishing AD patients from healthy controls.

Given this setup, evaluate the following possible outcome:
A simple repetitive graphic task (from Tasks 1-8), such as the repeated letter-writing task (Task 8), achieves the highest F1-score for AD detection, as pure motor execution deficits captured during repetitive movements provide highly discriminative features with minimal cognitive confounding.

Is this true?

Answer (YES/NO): YES